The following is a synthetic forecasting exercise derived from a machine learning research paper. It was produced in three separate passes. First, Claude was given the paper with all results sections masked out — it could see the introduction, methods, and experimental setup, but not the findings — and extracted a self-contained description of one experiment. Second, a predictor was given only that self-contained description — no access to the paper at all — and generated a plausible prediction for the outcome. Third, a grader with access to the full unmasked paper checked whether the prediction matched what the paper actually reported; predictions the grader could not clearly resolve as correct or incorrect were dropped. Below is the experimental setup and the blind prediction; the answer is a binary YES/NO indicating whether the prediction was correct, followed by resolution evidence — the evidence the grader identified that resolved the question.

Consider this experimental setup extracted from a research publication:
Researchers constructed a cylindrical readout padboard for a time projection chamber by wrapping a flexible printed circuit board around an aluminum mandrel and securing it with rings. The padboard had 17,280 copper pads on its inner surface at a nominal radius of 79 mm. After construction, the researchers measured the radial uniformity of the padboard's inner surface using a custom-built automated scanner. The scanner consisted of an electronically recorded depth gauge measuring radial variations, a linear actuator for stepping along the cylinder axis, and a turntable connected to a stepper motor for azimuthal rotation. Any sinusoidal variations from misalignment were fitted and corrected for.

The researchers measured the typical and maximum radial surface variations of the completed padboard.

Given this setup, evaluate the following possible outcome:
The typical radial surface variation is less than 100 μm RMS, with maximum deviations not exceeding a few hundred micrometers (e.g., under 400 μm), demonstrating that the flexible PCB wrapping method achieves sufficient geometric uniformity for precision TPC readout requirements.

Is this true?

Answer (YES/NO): NO